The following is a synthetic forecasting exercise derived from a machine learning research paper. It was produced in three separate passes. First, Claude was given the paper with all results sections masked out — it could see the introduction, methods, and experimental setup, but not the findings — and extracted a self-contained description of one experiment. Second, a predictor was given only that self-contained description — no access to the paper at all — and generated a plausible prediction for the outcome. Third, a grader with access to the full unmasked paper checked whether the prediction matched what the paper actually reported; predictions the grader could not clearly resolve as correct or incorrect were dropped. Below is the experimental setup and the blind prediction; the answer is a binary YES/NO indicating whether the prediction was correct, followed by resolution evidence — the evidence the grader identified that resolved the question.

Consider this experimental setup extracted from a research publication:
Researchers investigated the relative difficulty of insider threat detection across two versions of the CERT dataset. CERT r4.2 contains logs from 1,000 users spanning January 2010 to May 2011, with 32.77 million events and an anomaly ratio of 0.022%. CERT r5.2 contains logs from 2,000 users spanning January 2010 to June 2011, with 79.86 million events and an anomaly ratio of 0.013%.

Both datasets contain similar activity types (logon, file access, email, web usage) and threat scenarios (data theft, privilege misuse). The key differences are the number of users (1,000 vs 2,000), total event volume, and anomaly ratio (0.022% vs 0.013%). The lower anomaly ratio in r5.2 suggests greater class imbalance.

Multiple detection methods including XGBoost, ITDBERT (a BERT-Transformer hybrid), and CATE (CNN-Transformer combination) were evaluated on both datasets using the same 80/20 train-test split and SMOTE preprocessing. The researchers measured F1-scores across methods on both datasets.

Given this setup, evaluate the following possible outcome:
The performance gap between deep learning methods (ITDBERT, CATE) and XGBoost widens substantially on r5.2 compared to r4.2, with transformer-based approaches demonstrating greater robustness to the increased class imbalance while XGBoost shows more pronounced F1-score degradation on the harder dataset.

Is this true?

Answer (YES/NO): NO